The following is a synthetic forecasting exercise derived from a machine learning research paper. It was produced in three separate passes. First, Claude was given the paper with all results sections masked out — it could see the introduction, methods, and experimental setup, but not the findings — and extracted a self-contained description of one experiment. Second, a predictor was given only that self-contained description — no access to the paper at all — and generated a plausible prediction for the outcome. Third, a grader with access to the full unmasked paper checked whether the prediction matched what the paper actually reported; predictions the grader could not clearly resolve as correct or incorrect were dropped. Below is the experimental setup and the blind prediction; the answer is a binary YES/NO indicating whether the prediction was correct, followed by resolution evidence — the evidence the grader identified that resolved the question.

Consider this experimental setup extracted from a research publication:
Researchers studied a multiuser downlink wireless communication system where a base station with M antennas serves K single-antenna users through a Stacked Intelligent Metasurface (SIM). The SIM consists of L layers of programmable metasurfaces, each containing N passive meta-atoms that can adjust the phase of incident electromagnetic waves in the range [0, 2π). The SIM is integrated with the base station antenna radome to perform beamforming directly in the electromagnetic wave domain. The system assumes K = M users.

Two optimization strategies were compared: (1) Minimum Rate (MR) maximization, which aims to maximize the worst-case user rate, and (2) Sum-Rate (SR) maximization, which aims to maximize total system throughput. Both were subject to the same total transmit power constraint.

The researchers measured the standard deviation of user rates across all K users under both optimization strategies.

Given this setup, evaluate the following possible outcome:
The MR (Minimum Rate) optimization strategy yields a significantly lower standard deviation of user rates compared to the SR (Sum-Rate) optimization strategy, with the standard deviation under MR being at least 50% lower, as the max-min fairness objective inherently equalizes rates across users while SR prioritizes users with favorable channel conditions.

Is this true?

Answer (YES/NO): YES